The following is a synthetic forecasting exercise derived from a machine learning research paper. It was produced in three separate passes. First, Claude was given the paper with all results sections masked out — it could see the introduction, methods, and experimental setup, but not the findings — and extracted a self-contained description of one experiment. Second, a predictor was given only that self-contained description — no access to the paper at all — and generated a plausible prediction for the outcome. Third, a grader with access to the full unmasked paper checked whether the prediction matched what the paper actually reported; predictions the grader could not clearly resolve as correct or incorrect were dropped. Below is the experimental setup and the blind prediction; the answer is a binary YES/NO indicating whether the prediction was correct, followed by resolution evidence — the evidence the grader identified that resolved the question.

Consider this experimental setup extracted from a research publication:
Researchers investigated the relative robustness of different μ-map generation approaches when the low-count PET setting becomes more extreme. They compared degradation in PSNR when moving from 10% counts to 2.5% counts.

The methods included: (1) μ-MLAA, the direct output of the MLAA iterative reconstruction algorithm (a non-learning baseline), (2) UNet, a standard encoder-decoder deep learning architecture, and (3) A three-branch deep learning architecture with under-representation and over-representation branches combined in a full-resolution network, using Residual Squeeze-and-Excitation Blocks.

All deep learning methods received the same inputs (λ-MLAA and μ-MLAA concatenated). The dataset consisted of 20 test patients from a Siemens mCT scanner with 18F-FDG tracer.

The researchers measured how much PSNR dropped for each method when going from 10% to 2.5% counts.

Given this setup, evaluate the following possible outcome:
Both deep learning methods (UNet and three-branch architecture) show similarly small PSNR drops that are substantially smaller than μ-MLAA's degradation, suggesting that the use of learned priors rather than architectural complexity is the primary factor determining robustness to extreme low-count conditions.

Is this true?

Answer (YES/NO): NO